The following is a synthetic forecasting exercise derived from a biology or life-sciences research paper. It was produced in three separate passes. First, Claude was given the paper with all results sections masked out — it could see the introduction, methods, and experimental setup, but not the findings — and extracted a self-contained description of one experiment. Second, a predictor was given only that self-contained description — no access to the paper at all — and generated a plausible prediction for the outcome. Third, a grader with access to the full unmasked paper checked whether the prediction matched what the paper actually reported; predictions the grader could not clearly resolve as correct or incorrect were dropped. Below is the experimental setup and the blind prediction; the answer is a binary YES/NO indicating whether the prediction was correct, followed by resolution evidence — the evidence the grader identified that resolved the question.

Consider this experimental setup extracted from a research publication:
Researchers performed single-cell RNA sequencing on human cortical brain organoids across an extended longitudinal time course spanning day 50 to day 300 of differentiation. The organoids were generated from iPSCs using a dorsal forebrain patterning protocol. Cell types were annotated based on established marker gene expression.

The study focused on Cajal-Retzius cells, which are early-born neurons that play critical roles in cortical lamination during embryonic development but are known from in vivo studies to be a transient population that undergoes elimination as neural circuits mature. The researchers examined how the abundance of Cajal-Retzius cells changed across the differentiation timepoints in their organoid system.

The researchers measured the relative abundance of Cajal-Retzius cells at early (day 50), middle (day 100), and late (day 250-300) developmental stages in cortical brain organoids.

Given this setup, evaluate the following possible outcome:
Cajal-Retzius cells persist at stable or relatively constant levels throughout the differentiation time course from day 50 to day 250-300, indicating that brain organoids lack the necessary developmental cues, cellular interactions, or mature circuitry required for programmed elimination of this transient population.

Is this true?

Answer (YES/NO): NO